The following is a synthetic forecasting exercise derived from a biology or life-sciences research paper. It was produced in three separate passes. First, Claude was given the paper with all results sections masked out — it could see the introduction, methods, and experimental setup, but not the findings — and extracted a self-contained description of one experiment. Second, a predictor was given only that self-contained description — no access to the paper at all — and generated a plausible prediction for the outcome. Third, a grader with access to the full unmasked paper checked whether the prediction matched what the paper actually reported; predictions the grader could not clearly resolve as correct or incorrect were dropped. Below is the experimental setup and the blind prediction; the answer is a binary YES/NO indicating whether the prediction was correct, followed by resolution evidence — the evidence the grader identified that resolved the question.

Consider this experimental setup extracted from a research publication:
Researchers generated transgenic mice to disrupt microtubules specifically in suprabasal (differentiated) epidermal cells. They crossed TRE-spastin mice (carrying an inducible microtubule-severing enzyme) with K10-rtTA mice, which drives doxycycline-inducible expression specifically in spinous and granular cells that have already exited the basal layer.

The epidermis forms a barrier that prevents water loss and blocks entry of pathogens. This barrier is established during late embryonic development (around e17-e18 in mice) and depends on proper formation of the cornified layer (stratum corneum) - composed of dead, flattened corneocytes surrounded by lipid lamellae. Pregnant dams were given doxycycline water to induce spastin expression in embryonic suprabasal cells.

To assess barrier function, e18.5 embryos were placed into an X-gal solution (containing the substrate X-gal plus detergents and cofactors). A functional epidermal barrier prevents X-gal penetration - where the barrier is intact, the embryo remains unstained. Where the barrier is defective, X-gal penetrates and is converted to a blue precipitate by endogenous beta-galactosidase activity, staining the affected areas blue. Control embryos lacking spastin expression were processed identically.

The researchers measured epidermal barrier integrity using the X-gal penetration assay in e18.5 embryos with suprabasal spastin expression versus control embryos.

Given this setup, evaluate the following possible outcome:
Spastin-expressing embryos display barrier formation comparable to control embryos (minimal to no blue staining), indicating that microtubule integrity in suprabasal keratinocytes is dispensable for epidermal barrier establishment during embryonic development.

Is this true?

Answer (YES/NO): YES